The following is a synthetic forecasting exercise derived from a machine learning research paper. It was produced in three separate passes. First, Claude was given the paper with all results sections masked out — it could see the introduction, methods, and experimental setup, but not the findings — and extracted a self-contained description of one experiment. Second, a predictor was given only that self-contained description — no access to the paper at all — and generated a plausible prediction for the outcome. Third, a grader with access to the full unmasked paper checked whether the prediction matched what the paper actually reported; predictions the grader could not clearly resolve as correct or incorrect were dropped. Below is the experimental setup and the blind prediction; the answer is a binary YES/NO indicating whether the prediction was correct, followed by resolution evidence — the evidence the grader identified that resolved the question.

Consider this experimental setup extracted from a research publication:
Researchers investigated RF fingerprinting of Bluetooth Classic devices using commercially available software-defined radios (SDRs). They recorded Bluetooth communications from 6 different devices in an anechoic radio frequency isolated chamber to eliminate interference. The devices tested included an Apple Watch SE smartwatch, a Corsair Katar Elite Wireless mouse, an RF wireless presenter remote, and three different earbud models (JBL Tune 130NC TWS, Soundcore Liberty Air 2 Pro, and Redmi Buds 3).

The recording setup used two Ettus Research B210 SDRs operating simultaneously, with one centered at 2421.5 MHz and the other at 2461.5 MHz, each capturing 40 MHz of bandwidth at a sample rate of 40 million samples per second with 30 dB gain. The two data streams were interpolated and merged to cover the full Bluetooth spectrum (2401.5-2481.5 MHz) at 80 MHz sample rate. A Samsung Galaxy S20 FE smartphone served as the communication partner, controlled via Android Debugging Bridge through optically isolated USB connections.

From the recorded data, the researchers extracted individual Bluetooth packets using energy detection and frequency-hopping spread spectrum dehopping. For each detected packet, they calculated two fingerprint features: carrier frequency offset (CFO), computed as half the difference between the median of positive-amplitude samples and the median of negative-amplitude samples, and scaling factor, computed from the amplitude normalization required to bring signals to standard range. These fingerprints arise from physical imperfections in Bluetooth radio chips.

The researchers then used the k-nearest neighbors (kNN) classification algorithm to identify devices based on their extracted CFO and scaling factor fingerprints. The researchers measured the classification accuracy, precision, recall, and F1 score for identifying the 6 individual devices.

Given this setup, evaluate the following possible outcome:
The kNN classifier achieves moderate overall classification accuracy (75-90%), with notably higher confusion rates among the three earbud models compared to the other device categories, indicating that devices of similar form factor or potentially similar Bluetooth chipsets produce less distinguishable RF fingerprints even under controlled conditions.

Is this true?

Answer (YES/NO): NO